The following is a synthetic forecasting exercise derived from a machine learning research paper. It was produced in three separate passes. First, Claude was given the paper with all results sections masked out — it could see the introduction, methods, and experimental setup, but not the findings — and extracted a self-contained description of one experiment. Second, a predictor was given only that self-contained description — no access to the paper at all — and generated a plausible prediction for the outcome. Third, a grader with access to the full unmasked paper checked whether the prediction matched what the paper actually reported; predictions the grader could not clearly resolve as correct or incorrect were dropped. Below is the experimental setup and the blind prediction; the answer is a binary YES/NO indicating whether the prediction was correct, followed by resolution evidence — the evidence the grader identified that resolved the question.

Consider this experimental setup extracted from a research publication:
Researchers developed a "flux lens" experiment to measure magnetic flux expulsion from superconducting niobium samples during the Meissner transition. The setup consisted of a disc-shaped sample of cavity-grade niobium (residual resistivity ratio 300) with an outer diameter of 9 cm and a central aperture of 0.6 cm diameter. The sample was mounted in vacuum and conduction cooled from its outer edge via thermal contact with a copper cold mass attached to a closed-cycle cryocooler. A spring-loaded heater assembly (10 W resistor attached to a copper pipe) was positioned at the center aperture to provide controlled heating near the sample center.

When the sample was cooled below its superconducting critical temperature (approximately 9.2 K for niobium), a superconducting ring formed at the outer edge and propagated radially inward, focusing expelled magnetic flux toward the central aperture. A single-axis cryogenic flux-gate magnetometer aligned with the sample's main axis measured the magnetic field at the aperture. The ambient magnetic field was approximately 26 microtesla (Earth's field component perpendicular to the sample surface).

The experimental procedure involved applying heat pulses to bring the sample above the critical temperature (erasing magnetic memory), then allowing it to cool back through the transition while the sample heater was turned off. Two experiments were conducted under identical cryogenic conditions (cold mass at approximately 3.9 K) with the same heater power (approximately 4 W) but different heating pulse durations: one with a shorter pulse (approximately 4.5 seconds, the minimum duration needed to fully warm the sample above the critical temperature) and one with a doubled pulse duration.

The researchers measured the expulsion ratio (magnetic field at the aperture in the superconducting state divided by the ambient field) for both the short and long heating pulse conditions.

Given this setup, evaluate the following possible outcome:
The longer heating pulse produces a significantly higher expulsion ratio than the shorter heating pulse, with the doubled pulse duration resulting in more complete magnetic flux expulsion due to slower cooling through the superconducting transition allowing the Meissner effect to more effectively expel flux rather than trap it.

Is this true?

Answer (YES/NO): NO